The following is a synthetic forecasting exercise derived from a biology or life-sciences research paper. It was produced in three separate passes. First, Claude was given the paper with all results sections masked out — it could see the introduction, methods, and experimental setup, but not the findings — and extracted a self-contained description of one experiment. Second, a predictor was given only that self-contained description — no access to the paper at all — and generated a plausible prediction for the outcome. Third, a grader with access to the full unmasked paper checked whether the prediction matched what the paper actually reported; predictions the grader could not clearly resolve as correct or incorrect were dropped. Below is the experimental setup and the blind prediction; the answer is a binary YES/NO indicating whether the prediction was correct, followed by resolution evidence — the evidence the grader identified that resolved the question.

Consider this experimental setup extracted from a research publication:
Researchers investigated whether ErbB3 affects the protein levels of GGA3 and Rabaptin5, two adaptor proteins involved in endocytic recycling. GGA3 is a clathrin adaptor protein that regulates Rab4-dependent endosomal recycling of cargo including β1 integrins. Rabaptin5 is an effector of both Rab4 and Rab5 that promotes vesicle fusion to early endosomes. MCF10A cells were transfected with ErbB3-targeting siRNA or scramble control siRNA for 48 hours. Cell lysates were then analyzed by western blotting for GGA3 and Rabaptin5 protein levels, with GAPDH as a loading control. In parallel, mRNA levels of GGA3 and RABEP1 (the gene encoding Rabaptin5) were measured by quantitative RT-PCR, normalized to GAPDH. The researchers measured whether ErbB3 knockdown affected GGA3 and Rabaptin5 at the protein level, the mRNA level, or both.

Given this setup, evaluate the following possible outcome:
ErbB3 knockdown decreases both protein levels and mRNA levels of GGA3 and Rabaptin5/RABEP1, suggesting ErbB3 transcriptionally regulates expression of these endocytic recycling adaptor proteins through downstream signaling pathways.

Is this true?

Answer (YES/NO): NO